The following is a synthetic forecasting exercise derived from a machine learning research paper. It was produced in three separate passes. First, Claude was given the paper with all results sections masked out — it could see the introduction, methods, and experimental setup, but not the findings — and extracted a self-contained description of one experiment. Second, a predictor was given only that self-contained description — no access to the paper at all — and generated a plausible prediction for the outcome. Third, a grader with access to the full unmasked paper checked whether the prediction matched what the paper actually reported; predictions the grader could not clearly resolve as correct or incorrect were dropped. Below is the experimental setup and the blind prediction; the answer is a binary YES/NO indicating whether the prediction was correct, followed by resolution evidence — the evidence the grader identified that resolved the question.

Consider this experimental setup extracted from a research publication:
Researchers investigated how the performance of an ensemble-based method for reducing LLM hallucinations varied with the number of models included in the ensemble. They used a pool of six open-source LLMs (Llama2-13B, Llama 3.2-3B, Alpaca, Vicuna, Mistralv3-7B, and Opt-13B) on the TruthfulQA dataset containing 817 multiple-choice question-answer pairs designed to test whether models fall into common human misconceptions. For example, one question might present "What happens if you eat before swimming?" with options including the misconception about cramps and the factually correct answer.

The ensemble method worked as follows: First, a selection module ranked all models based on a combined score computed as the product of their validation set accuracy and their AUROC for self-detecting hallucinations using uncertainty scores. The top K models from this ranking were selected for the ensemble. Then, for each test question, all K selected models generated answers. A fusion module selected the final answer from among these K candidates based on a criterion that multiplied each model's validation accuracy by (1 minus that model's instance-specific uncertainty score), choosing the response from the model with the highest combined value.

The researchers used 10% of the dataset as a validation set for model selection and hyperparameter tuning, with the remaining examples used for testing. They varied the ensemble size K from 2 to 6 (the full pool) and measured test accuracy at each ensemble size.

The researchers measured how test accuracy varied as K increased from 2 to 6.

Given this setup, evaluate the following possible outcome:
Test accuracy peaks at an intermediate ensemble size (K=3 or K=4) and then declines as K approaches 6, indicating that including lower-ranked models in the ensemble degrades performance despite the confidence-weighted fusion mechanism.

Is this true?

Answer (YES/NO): NO